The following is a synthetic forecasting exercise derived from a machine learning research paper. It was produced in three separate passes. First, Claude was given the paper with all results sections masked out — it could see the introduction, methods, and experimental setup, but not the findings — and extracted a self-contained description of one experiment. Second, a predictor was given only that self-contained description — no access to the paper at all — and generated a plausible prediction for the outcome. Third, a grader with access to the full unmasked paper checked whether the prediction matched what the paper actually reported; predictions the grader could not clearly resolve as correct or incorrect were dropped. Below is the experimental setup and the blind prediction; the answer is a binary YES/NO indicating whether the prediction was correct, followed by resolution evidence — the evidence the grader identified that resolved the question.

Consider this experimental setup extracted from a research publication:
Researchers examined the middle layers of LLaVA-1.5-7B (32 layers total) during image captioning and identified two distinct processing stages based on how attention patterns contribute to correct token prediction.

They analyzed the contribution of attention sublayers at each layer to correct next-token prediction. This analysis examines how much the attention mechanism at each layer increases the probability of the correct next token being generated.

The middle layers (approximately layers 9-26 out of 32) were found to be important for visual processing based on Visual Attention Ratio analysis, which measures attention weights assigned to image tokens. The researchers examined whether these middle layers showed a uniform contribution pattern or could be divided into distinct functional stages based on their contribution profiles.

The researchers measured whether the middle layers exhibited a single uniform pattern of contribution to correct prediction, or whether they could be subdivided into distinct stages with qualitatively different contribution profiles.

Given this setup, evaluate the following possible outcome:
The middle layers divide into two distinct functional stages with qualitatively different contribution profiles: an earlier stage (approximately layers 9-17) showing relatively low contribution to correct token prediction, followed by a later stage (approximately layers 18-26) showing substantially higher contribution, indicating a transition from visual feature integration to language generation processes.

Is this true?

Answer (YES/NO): NO